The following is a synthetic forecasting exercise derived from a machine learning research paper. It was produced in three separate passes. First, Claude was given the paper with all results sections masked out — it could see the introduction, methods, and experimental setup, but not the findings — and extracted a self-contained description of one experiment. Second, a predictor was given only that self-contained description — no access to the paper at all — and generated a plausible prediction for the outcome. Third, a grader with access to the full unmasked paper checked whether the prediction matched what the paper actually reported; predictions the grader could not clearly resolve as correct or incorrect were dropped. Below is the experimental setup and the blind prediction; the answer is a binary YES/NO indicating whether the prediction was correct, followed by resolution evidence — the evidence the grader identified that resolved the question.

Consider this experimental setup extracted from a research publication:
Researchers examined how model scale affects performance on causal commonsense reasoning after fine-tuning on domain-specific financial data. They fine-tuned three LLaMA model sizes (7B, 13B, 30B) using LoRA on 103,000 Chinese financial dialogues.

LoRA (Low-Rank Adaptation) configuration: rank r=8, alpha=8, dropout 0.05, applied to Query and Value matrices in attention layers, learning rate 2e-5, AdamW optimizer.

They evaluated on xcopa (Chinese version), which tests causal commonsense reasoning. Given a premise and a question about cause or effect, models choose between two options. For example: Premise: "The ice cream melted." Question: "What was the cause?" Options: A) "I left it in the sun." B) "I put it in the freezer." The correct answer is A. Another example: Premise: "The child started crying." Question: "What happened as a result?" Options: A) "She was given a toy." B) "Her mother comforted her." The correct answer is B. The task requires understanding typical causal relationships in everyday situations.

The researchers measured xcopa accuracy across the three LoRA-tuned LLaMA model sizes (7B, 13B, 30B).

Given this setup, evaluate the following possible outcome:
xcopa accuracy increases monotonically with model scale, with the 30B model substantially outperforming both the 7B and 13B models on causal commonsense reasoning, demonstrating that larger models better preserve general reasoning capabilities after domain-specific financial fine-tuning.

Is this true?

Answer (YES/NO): YES